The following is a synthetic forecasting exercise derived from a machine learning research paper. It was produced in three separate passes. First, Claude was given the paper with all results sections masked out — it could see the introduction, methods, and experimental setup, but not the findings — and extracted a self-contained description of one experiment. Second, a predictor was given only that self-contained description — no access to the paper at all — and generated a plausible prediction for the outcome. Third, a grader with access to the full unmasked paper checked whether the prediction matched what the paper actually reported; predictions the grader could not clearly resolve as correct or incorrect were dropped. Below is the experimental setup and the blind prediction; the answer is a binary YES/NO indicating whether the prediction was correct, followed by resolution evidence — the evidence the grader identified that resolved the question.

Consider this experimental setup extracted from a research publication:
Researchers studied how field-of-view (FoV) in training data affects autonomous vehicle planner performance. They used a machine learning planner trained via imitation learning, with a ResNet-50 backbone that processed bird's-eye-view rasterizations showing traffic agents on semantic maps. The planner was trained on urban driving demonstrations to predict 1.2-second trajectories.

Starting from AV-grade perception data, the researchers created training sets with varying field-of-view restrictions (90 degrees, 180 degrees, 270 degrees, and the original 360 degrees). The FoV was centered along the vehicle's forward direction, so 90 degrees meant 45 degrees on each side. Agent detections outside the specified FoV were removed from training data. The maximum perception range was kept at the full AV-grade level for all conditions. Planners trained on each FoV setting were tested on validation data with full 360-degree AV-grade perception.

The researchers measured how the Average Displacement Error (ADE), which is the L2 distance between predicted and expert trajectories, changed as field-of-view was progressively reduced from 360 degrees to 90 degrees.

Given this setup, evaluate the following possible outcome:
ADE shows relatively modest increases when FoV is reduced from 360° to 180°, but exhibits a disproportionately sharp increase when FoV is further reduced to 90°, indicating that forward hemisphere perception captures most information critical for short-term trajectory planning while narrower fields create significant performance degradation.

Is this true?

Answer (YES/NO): NO